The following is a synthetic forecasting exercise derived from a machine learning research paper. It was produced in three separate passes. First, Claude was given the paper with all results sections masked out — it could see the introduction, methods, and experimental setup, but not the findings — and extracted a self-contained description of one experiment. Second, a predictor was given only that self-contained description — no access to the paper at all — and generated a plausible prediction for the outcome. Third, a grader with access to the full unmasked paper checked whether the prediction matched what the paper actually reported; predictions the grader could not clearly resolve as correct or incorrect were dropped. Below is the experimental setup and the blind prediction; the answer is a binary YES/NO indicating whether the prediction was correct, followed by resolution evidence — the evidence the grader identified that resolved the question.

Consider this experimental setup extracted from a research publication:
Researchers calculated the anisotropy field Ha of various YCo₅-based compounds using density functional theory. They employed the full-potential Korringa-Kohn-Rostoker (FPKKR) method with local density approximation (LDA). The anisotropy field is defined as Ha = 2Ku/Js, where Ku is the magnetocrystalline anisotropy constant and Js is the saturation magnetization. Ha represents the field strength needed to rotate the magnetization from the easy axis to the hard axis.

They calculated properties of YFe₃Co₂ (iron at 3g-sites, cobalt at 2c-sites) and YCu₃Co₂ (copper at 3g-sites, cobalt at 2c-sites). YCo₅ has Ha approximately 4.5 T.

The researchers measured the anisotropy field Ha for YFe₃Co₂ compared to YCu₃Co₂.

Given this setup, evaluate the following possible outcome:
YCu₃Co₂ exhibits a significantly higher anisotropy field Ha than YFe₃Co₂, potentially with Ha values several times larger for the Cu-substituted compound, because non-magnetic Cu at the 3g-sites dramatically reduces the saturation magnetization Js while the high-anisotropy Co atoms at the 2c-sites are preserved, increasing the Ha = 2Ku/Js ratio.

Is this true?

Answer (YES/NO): YES